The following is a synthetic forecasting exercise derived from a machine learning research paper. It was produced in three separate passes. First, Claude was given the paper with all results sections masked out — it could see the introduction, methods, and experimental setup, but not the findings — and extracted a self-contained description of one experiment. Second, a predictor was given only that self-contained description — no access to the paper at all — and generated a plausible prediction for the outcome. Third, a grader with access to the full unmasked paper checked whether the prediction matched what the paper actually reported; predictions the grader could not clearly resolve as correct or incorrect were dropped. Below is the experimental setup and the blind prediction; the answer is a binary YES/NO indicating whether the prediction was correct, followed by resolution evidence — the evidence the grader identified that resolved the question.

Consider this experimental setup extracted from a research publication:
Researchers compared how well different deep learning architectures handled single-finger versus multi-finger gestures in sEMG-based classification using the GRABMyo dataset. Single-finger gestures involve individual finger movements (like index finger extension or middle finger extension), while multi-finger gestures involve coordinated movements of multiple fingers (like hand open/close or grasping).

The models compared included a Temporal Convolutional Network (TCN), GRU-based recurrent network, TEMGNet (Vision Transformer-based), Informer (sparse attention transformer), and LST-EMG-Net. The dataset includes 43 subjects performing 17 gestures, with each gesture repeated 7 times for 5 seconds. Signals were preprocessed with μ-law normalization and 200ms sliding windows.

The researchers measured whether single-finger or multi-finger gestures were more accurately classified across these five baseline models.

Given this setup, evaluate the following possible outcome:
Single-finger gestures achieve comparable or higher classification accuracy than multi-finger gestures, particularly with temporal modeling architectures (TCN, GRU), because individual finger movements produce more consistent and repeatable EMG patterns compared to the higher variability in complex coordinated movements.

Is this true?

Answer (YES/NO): NO